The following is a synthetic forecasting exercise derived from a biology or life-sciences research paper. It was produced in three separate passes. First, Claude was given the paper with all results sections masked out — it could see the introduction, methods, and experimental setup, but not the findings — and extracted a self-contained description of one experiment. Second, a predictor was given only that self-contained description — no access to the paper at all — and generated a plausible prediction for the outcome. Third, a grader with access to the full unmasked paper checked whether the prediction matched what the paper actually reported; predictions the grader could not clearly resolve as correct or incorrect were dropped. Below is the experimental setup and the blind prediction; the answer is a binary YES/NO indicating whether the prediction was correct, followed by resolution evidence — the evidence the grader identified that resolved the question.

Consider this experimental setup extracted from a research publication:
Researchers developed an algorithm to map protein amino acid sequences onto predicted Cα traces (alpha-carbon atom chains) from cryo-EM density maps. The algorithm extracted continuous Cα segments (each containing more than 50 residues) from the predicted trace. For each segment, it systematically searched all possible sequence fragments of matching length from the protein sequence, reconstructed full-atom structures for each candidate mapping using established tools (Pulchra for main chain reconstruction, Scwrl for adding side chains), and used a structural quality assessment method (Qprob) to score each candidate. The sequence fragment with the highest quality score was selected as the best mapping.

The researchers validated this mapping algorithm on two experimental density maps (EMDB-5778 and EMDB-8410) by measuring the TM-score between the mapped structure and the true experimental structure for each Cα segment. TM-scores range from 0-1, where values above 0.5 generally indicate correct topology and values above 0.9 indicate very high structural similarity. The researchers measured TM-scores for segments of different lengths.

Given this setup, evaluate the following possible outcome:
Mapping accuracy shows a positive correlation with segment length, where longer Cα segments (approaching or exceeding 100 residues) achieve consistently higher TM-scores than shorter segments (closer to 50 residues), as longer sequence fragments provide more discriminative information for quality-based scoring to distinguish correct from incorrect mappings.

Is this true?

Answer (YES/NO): YES